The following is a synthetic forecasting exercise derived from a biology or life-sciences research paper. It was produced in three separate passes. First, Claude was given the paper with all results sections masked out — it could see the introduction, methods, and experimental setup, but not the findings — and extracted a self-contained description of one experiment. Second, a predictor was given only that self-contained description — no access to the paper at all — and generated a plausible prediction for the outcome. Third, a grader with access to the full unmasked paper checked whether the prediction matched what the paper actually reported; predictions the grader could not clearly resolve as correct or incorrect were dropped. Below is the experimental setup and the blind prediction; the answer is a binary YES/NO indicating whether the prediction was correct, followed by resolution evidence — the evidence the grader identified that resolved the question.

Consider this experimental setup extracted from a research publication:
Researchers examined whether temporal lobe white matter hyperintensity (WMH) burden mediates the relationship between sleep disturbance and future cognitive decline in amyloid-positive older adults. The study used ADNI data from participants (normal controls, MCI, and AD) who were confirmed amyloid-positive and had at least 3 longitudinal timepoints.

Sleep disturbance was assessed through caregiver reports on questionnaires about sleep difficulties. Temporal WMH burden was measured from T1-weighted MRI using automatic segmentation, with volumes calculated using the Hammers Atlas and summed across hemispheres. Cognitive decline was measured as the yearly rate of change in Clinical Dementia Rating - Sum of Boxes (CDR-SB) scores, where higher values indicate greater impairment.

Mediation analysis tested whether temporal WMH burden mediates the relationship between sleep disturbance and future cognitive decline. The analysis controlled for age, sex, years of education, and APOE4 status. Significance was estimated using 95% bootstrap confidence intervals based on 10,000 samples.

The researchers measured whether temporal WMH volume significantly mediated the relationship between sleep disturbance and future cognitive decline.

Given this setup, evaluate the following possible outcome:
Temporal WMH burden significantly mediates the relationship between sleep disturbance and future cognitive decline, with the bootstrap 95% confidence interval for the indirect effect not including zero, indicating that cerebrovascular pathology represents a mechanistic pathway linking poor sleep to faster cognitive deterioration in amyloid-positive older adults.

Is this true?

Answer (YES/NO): NO